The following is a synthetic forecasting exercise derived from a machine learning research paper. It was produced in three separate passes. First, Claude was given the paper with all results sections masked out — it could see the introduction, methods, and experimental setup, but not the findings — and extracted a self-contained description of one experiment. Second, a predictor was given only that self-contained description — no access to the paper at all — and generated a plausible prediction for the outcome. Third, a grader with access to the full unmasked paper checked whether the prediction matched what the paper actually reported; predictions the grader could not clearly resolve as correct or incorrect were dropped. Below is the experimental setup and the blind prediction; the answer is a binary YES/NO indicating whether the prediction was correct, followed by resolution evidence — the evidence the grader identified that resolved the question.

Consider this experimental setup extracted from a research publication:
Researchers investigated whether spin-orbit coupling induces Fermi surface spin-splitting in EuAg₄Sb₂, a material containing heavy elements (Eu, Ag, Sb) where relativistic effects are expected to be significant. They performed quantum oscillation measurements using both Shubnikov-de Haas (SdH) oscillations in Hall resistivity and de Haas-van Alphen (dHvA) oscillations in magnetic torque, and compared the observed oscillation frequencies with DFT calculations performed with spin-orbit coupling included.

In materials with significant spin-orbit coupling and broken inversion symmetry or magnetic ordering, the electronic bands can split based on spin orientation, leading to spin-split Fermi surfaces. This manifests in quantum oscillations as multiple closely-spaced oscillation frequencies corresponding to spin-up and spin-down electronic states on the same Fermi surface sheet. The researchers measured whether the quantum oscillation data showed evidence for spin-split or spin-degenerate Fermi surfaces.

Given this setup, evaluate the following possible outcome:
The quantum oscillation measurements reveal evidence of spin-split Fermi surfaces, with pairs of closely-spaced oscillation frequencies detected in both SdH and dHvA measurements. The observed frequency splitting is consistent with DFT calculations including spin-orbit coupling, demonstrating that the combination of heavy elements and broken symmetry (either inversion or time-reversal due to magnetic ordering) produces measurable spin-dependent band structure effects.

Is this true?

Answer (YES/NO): YES